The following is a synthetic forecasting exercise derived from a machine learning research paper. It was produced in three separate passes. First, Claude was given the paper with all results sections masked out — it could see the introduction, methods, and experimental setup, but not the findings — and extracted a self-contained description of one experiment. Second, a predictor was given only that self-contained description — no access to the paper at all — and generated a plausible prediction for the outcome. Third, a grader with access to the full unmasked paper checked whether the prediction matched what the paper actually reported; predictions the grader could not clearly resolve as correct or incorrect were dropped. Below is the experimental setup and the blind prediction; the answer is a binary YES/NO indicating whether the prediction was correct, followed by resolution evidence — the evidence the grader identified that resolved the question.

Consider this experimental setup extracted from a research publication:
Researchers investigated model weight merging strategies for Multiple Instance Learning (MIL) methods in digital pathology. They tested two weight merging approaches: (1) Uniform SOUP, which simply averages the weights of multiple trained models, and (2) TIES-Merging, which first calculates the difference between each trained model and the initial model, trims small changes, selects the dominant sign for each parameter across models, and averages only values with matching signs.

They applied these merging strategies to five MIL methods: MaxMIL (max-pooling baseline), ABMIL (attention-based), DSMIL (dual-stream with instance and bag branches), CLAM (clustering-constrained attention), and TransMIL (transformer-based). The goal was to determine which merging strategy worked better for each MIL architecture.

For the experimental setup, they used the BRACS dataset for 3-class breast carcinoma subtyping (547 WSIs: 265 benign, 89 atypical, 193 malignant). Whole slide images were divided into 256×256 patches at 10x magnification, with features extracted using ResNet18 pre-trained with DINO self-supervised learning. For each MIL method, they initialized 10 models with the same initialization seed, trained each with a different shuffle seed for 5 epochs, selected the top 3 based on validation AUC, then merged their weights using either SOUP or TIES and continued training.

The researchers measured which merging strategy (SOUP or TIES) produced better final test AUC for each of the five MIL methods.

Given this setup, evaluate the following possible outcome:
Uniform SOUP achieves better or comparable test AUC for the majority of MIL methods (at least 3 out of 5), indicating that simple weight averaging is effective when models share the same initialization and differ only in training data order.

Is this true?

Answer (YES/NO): YES